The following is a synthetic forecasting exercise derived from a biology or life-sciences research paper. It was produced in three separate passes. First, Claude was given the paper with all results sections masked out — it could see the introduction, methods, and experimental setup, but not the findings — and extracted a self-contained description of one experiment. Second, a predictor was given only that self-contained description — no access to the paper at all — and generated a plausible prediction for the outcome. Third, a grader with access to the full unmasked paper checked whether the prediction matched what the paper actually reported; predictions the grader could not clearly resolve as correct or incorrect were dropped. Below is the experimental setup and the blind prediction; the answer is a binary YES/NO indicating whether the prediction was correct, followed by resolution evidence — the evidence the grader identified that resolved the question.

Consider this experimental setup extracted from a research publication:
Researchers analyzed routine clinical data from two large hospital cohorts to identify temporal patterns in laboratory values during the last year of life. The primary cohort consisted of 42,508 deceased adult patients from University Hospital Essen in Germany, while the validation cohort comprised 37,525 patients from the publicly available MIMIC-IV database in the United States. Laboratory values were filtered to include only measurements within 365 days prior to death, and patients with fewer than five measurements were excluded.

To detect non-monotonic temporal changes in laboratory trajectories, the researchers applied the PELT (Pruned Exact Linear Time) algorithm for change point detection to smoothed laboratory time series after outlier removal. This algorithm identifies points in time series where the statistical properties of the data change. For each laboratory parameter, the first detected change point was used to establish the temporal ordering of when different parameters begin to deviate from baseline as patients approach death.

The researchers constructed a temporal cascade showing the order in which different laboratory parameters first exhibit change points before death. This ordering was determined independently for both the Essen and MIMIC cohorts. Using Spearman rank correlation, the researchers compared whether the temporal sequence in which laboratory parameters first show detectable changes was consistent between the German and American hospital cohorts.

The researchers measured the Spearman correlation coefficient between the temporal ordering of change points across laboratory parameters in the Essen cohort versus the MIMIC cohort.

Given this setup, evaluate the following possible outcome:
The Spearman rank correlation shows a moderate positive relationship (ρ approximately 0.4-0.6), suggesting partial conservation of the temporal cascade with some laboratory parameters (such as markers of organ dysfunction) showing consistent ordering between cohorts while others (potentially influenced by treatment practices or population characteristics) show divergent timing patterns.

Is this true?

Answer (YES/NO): YES